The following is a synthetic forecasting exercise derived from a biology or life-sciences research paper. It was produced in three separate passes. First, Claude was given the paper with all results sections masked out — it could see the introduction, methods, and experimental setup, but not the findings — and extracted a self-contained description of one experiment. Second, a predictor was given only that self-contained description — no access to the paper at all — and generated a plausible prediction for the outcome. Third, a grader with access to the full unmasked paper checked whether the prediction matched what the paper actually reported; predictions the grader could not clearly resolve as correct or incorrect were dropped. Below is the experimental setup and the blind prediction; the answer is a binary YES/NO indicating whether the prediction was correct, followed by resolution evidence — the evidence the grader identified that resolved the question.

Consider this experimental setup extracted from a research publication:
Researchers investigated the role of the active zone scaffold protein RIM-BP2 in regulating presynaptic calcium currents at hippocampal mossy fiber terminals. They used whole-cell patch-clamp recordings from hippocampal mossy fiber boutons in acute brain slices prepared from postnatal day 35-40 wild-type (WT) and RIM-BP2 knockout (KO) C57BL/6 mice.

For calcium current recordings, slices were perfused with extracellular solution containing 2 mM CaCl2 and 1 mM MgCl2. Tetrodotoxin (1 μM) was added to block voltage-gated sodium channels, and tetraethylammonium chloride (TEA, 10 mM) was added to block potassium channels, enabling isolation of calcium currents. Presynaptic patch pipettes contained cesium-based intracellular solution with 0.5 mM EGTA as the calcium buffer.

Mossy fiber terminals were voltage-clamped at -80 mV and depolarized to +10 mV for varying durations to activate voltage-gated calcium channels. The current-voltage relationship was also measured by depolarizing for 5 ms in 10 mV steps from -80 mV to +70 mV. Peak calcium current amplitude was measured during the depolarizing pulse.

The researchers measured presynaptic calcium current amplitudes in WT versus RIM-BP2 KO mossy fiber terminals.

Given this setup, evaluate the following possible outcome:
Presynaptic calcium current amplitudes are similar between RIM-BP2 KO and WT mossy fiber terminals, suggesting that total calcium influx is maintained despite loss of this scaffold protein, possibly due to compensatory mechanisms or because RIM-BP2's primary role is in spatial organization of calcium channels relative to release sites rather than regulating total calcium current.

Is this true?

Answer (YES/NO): NO